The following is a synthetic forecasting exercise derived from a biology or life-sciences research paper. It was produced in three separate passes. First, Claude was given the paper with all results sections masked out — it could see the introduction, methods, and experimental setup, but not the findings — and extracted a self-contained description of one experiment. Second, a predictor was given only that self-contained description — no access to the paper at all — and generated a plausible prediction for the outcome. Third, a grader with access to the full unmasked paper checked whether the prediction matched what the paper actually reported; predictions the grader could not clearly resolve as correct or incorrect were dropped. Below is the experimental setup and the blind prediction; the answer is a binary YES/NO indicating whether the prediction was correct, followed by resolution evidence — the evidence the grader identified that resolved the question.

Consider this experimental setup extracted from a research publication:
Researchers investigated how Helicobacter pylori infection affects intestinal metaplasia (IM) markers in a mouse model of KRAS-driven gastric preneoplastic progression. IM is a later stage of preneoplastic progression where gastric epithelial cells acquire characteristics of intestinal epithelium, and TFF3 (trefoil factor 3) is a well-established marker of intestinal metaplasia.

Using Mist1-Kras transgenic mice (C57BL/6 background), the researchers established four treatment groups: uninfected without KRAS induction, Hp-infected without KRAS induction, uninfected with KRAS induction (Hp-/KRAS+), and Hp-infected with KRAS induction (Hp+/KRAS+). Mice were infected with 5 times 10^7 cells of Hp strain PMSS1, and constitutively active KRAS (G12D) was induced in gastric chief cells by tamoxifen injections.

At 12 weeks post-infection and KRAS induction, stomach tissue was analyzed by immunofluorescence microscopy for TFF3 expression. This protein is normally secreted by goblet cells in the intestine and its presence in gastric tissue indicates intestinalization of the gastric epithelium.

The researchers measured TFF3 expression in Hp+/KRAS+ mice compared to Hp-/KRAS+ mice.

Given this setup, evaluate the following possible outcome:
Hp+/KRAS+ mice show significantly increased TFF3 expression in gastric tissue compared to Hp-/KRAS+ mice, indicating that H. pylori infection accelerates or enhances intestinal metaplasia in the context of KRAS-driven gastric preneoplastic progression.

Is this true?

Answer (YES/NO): NO